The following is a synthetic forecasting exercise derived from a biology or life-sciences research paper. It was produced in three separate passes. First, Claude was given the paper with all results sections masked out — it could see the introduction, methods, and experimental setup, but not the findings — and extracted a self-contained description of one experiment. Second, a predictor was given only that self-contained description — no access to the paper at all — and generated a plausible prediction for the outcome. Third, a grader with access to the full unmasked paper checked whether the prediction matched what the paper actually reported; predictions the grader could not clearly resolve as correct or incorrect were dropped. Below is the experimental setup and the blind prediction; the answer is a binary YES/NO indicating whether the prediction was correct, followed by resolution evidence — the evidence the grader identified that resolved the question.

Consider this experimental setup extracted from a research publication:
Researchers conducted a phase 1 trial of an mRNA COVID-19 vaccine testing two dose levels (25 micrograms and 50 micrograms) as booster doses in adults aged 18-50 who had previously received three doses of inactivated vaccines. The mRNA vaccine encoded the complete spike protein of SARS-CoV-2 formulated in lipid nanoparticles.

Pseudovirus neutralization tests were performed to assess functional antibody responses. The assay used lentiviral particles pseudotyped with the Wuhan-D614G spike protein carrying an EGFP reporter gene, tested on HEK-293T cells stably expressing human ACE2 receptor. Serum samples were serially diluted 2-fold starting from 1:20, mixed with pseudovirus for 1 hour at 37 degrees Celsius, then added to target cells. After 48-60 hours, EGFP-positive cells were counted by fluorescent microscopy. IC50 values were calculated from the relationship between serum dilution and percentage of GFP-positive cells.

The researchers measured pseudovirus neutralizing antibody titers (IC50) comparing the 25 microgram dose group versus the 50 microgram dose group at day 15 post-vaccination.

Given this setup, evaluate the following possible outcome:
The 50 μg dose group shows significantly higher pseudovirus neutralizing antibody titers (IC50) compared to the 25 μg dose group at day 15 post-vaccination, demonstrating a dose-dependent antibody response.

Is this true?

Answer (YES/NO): NO